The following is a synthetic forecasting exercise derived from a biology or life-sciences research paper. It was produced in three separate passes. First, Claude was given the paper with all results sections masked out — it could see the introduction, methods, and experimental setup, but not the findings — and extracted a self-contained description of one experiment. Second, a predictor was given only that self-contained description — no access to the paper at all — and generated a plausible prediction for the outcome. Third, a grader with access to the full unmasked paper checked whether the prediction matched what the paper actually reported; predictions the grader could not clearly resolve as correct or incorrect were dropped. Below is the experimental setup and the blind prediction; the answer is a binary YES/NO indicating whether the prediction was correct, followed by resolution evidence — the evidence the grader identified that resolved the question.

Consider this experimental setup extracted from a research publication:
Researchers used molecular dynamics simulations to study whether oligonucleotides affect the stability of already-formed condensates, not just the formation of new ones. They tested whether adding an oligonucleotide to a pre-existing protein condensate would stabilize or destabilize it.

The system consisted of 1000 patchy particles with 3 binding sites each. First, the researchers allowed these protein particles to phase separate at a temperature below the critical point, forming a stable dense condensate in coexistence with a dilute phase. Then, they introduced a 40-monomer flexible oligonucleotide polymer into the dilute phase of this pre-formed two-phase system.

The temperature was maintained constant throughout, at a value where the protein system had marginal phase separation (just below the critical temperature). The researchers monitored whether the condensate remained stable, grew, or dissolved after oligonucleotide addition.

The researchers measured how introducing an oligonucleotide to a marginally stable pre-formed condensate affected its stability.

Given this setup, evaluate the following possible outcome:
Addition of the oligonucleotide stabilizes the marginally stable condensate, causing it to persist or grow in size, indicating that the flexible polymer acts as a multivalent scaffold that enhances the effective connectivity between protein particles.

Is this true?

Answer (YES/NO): YES